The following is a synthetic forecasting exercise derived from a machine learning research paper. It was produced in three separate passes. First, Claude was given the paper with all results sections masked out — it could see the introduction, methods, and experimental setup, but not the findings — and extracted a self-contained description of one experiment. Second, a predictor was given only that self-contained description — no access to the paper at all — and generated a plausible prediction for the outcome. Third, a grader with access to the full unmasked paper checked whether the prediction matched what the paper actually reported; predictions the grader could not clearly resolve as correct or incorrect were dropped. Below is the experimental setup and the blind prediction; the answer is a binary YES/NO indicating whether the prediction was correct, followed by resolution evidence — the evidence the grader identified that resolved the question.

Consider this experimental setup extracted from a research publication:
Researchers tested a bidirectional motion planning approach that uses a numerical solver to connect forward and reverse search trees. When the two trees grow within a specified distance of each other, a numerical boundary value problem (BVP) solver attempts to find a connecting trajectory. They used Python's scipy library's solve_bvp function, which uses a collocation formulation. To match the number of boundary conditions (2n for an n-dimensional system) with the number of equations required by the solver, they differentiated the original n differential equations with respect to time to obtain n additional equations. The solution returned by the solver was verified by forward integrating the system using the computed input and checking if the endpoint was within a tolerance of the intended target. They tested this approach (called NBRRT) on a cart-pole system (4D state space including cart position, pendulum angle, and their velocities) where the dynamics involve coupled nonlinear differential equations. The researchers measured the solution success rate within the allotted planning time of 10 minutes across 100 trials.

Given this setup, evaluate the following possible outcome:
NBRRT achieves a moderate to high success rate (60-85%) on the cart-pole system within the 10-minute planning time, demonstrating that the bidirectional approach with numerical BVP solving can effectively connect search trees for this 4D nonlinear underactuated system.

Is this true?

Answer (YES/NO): NO